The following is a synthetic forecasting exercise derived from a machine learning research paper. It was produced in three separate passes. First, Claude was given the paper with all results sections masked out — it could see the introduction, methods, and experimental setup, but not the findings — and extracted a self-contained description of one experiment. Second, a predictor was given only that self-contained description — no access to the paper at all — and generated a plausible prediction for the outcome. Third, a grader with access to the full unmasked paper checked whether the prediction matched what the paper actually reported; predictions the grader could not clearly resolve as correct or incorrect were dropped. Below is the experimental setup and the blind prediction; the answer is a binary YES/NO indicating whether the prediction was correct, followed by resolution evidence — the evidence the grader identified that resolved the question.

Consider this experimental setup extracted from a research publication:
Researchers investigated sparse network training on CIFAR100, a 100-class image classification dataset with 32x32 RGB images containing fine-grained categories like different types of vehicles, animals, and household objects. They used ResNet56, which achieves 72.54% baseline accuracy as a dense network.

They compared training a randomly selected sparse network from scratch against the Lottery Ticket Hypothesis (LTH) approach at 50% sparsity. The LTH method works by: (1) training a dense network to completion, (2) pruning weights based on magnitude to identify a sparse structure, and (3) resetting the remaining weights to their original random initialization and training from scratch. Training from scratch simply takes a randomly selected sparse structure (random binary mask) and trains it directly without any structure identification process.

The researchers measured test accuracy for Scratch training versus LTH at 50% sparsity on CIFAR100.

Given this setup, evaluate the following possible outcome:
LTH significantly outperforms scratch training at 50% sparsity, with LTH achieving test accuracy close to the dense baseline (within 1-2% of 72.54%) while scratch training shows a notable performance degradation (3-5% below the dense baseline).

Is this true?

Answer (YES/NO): NO